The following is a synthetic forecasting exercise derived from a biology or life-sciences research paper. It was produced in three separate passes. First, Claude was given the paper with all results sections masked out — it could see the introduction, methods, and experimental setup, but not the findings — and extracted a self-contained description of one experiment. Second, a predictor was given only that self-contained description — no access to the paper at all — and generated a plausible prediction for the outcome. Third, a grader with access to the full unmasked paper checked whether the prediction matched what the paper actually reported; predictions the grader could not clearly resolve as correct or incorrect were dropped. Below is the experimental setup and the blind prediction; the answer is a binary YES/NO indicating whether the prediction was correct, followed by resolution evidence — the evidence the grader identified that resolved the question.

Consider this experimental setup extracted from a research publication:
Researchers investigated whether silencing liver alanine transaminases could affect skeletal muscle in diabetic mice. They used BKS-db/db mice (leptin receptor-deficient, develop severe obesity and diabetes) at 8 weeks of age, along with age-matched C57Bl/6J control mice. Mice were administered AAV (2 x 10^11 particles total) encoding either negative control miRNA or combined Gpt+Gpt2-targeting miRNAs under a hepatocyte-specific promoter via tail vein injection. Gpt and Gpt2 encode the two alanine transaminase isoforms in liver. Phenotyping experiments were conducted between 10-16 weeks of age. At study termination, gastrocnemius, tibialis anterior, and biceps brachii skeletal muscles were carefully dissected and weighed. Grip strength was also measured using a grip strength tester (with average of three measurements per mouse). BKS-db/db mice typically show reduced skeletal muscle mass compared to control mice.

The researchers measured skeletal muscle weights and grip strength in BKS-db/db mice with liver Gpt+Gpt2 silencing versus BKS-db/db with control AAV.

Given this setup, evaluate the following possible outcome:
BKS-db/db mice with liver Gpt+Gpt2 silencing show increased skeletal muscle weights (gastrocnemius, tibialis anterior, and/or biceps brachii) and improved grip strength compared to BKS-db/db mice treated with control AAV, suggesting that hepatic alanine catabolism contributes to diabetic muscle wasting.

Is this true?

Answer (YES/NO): YES